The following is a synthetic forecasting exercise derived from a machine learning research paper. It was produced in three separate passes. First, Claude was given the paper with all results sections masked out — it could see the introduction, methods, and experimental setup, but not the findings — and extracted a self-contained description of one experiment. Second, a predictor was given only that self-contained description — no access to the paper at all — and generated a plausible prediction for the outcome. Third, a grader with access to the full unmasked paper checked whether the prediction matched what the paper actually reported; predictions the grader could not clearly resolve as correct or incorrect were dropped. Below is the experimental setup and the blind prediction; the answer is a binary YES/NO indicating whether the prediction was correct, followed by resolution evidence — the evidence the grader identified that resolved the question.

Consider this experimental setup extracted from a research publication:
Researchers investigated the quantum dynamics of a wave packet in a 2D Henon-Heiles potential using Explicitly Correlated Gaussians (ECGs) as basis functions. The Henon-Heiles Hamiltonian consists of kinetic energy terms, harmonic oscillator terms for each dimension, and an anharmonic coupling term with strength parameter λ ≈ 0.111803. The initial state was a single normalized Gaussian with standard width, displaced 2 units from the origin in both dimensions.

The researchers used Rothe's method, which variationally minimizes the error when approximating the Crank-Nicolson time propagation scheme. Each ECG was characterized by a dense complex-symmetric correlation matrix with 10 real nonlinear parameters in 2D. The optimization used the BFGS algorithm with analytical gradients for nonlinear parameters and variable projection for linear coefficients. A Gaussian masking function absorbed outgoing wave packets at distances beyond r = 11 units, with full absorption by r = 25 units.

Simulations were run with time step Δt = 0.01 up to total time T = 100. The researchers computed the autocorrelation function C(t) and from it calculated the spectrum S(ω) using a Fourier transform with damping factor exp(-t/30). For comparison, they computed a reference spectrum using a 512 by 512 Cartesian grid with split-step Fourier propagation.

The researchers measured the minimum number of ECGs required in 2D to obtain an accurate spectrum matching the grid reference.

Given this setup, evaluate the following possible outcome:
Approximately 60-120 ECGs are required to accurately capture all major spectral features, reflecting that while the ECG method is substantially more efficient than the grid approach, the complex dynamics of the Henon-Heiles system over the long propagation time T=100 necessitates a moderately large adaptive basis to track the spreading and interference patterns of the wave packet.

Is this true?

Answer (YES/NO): NO